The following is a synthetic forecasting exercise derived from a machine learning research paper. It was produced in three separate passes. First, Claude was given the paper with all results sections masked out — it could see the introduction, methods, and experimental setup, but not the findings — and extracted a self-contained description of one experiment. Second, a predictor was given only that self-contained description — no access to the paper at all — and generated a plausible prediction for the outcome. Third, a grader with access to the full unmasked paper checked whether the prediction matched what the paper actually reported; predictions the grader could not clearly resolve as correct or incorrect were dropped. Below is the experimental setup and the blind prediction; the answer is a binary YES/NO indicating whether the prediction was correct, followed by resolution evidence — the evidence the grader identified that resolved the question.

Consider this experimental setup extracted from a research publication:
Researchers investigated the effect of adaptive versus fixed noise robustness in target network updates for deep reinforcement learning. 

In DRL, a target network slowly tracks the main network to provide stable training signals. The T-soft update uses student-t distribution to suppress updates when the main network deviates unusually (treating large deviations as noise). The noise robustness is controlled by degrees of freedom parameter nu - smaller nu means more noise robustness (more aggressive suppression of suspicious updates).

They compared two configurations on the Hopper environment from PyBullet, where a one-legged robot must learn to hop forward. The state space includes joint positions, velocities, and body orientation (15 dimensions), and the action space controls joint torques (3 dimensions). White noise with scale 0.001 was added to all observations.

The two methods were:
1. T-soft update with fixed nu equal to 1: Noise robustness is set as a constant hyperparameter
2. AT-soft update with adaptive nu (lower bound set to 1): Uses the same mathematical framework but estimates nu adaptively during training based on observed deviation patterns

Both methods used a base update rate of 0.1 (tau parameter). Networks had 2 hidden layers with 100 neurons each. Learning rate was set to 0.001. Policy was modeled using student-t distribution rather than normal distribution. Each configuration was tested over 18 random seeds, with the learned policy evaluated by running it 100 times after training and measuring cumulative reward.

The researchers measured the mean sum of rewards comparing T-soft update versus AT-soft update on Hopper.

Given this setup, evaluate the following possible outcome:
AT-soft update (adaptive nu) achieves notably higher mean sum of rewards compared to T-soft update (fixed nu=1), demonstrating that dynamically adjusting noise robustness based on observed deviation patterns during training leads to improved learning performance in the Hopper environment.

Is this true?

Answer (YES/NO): NO